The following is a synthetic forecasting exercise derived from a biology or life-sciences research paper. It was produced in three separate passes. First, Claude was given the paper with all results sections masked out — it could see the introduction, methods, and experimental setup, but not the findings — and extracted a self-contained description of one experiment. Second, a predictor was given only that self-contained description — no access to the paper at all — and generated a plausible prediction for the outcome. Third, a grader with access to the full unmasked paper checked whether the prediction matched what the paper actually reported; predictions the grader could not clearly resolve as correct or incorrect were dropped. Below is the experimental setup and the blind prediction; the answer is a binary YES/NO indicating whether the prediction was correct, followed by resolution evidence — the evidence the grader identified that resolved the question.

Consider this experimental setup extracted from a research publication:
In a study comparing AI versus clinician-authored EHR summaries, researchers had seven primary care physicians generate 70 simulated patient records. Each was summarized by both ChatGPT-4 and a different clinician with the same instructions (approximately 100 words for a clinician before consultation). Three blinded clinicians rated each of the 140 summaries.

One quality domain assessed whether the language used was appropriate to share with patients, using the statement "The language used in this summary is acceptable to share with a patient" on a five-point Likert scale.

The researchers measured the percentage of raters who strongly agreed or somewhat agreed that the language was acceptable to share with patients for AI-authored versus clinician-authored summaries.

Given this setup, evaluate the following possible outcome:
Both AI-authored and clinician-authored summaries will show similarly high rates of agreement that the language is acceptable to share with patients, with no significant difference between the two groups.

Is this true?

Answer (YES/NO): NO